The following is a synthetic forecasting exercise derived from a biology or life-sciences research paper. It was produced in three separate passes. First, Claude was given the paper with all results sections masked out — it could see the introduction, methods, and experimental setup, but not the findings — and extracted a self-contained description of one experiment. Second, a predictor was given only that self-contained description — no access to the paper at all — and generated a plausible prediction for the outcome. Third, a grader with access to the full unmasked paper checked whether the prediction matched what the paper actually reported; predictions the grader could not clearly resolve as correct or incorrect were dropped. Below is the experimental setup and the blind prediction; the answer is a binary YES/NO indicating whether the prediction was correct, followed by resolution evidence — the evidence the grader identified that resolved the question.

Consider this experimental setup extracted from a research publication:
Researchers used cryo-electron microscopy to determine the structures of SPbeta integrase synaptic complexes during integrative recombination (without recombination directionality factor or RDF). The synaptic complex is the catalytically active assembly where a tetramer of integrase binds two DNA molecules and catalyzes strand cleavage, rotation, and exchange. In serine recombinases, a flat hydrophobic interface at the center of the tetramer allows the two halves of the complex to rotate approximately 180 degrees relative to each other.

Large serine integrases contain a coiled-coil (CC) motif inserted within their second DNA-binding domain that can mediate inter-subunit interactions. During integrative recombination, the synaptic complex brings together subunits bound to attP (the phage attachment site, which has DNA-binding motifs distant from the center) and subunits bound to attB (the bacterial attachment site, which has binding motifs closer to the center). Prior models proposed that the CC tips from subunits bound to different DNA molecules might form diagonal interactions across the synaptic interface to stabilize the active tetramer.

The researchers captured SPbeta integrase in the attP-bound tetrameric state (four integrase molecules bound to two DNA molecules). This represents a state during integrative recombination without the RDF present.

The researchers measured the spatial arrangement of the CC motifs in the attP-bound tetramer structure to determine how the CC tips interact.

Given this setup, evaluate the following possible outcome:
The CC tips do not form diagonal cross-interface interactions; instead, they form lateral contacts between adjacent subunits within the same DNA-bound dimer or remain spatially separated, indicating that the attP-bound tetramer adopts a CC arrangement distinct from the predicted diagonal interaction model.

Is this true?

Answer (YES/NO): NO